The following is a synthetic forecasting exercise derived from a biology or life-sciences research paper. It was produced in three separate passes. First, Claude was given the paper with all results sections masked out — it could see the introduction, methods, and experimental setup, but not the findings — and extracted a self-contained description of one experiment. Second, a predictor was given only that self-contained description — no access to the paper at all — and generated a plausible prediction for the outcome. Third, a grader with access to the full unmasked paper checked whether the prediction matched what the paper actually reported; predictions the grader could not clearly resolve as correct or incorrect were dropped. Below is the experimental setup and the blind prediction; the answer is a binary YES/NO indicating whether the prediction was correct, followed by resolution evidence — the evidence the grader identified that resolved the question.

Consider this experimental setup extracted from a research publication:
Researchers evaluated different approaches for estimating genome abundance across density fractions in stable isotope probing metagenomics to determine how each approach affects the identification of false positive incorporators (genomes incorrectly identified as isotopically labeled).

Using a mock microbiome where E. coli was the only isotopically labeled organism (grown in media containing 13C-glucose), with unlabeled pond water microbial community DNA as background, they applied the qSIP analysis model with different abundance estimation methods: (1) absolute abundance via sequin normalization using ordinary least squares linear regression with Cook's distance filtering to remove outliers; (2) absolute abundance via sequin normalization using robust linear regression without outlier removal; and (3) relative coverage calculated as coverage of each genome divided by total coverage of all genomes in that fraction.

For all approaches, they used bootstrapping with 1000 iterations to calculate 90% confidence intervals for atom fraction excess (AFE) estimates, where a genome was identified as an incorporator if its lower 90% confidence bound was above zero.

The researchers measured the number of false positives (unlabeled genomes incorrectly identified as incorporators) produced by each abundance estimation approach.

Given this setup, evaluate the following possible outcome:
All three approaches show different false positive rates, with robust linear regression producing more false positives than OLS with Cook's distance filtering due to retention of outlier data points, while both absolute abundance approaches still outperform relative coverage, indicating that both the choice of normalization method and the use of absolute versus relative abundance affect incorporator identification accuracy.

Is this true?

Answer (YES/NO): NO